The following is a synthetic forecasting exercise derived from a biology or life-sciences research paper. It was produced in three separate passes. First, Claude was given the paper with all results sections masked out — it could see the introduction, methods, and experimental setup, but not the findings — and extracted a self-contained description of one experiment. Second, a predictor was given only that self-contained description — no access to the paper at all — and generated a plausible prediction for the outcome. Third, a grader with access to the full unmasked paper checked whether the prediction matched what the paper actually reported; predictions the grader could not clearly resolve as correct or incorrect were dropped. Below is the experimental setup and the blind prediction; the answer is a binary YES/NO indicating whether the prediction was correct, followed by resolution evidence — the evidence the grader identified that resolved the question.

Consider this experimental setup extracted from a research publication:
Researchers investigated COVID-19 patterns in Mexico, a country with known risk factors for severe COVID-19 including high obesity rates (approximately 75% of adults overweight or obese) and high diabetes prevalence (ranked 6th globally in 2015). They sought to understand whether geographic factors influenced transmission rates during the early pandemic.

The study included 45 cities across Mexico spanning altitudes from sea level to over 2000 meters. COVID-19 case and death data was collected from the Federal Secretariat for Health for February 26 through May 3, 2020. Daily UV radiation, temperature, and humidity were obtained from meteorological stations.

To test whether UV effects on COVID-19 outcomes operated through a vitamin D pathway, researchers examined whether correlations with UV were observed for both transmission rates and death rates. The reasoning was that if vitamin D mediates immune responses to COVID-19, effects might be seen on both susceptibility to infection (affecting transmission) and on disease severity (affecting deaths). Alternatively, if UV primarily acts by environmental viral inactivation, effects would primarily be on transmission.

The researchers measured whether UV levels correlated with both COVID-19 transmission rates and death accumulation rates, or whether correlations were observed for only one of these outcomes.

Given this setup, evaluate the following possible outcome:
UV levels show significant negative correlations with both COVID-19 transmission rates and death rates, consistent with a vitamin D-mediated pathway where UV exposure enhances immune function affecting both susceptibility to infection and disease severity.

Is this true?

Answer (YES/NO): NO